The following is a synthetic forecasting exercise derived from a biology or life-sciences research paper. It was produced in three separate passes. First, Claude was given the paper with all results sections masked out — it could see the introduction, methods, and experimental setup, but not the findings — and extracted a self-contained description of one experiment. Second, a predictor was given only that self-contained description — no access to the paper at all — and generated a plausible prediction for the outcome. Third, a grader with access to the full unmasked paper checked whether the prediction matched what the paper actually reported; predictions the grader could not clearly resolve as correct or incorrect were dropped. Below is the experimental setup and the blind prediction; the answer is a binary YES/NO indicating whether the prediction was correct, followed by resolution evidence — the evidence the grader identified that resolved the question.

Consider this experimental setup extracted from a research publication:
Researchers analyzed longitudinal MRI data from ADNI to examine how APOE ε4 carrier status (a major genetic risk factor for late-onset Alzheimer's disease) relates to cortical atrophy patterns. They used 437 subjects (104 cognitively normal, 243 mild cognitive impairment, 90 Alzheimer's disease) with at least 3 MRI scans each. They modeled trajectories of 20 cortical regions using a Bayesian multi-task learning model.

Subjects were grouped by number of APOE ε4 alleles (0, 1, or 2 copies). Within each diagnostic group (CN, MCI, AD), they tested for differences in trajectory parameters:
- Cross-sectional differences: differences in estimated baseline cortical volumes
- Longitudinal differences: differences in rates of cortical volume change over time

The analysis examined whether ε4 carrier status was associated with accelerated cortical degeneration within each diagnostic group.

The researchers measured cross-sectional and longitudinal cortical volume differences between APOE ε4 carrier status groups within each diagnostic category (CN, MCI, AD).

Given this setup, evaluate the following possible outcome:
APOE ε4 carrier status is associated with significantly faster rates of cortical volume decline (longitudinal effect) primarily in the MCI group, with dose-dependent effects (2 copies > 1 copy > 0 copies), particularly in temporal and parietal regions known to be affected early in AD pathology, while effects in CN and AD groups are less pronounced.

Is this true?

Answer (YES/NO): NO